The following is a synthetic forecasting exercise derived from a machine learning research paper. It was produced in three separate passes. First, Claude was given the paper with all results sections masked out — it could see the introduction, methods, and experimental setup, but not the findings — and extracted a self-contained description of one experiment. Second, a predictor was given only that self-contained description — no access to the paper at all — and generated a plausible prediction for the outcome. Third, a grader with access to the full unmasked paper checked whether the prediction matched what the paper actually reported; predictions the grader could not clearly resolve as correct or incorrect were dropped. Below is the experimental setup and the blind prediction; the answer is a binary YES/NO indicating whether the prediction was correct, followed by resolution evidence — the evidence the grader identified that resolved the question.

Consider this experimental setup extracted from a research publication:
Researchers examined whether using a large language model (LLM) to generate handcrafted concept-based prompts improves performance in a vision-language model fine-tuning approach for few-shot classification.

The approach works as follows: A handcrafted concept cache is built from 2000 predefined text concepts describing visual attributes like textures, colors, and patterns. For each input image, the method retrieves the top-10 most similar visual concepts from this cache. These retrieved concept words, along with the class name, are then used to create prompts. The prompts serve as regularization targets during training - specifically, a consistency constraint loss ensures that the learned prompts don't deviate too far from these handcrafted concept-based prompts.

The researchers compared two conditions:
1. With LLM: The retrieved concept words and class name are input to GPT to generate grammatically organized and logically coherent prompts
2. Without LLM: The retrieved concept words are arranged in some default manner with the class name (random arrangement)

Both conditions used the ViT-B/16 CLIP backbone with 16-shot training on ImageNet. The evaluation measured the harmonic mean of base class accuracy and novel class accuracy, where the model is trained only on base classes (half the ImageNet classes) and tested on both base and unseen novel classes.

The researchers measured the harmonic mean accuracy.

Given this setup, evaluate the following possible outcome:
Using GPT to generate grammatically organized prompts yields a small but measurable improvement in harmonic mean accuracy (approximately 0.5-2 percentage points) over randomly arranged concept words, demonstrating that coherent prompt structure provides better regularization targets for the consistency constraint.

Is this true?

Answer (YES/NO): YES